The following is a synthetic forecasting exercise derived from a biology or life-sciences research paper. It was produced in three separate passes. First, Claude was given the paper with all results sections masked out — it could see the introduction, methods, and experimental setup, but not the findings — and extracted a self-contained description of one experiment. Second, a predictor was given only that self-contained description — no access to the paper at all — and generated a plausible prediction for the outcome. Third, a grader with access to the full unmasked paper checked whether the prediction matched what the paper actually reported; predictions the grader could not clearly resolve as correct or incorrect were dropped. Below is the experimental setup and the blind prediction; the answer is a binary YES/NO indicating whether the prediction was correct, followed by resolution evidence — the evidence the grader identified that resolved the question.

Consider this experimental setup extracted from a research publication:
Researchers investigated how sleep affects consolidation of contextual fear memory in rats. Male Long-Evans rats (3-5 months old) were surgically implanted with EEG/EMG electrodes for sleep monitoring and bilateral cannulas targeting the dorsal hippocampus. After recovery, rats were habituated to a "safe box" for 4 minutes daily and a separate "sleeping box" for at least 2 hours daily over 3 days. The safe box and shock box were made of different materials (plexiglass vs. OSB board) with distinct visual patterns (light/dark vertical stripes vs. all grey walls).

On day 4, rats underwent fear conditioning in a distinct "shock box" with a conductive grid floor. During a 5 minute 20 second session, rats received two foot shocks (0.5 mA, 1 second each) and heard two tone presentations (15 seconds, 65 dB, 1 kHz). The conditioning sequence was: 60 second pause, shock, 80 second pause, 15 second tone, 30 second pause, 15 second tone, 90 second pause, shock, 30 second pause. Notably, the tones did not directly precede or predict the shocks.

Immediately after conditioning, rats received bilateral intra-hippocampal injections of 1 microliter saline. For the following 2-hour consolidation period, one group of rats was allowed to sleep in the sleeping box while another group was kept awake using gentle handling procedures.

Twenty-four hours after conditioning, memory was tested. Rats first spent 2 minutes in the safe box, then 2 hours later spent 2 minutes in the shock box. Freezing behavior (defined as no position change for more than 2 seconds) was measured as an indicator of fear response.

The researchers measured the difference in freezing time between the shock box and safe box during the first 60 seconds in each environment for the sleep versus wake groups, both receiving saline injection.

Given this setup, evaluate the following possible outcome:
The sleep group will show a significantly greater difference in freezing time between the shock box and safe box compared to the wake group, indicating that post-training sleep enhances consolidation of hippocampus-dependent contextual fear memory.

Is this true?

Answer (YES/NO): YES